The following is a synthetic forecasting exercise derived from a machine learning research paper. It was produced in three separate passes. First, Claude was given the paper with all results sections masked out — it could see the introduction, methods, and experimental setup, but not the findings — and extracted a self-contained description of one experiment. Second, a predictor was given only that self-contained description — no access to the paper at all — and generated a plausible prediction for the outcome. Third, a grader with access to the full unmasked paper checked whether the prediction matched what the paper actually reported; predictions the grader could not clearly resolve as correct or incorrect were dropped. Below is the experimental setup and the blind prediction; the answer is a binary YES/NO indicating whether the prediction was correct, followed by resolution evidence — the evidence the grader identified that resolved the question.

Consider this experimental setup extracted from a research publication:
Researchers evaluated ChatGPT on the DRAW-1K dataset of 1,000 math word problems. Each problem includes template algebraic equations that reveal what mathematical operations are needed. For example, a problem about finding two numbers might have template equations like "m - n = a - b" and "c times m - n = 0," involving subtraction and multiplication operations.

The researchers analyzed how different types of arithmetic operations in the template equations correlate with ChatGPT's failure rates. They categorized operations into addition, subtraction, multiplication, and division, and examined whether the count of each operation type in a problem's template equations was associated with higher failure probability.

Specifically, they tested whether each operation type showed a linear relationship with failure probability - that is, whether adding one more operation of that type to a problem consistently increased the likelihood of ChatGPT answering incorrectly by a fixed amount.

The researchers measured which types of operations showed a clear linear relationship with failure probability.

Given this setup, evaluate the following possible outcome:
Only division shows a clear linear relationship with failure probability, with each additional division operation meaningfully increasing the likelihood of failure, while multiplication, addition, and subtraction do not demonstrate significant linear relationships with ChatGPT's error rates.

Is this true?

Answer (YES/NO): NO